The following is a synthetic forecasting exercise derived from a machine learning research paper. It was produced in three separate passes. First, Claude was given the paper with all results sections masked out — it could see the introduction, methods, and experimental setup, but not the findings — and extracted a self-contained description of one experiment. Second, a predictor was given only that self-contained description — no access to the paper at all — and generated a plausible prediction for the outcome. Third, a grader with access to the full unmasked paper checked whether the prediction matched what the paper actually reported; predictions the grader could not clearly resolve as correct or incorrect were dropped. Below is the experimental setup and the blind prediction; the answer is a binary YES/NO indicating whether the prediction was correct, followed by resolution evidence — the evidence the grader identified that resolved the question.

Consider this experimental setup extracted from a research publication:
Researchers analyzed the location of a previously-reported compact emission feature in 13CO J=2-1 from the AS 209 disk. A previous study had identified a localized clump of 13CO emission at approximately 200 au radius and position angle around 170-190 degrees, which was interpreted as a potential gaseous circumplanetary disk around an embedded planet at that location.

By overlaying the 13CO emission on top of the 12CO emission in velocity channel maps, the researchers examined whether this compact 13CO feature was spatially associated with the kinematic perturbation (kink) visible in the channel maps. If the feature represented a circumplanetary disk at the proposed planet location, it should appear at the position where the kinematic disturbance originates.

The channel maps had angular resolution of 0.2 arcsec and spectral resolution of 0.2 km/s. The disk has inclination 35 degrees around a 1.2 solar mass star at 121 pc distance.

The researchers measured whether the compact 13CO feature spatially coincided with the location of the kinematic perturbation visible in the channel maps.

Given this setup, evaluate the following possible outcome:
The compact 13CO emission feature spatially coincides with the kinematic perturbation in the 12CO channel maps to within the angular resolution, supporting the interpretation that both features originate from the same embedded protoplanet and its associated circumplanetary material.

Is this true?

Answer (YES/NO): NO